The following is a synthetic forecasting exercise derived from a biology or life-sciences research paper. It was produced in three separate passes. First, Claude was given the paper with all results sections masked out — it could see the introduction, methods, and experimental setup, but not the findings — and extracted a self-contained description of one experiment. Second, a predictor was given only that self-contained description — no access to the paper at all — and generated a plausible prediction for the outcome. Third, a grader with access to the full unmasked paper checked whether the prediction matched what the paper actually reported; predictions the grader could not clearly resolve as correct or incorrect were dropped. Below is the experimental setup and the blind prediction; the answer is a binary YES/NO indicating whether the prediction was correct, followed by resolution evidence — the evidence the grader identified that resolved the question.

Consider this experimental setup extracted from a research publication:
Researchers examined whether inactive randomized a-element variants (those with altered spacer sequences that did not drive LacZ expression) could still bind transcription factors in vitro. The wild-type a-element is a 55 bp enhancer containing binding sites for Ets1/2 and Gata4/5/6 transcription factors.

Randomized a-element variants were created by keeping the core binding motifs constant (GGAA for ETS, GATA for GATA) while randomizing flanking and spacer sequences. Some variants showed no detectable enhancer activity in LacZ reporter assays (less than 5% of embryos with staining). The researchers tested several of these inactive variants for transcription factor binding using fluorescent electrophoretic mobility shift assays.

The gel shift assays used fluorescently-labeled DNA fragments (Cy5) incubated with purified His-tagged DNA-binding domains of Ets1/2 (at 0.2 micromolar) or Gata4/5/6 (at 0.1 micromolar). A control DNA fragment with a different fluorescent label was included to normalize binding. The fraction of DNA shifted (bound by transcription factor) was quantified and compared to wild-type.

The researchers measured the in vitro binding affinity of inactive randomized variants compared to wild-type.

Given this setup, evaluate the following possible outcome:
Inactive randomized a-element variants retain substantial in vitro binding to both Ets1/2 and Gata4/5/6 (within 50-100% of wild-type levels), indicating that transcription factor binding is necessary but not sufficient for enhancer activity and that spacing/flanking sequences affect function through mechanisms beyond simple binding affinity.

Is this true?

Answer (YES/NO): NO